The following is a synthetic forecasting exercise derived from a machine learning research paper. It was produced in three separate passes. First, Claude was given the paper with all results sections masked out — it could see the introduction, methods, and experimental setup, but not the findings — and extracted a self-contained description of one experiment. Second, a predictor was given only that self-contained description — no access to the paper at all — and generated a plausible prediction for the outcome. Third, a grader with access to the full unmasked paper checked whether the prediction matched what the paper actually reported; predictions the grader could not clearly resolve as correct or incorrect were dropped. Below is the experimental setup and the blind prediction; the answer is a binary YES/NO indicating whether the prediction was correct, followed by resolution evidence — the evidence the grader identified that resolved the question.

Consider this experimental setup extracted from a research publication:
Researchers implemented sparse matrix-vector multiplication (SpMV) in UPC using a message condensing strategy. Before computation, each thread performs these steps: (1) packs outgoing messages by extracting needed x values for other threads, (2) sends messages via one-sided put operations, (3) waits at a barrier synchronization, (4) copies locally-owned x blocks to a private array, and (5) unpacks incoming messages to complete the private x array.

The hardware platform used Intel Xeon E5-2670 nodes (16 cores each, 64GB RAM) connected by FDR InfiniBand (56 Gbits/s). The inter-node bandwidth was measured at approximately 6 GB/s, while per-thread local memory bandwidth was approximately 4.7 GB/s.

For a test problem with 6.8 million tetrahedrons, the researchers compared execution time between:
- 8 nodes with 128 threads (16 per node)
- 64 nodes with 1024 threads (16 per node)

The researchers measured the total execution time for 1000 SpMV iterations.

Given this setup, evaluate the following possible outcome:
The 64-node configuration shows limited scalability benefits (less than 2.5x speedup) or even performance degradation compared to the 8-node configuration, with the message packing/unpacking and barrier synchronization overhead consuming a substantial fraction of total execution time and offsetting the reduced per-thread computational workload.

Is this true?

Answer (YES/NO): YES